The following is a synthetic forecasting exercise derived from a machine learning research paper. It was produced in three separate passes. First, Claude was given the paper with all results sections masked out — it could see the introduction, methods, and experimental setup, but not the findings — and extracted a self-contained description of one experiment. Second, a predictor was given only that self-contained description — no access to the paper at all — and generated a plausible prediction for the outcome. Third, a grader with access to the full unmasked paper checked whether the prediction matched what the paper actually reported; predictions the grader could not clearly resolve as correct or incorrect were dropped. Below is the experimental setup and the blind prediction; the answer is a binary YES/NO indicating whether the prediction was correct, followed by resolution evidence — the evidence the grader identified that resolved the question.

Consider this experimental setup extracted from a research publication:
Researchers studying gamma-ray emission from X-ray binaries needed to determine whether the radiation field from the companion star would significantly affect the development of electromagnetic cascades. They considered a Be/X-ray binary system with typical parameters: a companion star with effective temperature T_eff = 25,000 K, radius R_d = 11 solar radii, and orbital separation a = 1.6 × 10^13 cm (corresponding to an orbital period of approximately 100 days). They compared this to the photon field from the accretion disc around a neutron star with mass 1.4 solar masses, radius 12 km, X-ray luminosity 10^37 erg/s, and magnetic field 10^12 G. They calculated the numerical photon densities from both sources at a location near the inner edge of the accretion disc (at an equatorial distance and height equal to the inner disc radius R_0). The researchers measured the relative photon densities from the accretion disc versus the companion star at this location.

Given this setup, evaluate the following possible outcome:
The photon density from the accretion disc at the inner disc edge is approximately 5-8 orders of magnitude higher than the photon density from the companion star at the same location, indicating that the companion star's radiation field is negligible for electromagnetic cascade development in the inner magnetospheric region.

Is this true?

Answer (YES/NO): NO